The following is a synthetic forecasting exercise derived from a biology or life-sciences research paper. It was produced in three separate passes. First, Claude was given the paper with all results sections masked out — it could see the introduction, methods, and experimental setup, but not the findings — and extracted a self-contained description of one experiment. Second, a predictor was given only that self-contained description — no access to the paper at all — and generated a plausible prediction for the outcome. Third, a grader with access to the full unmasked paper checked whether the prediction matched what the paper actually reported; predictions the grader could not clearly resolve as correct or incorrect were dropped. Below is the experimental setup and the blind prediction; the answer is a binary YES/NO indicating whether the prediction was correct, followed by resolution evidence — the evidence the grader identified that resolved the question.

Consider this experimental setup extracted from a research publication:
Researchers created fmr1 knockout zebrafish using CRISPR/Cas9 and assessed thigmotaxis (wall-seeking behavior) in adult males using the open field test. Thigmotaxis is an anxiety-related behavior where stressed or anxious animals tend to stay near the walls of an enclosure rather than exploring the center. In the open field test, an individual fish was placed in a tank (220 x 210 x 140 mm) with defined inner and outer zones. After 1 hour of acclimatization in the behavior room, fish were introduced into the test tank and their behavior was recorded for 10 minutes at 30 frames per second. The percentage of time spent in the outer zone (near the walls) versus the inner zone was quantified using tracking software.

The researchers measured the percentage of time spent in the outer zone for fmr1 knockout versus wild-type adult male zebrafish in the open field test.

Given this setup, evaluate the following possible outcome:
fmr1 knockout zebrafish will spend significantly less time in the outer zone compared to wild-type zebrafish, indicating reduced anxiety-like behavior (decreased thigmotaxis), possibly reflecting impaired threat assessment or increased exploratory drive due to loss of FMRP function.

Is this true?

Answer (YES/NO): NO